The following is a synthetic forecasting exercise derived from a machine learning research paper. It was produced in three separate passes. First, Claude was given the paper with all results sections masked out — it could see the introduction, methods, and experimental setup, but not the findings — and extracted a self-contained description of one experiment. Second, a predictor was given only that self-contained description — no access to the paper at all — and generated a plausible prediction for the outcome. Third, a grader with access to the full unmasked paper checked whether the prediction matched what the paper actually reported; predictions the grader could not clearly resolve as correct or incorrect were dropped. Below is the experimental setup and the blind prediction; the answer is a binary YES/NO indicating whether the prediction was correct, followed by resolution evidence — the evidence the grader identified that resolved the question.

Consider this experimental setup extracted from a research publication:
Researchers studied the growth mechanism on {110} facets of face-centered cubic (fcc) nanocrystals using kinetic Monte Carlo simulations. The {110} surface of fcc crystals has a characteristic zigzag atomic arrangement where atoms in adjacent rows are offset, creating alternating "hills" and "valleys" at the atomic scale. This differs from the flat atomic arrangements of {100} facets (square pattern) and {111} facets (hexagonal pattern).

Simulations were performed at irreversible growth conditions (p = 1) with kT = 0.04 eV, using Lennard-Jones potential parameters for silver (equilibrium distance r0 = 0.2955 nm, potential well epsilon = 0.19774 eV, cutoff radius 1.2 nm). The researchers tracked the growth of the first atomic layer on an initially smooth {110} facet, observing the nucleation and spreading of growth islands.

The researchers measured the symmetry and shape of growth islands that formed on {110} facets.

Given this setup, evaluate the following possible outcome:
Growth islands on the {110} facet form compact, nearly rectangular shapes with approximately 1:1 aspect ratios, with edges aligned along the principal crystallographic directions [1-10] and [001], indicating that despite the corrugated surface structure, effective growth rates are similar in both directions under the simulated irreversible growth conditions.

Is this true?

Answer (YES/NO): NO